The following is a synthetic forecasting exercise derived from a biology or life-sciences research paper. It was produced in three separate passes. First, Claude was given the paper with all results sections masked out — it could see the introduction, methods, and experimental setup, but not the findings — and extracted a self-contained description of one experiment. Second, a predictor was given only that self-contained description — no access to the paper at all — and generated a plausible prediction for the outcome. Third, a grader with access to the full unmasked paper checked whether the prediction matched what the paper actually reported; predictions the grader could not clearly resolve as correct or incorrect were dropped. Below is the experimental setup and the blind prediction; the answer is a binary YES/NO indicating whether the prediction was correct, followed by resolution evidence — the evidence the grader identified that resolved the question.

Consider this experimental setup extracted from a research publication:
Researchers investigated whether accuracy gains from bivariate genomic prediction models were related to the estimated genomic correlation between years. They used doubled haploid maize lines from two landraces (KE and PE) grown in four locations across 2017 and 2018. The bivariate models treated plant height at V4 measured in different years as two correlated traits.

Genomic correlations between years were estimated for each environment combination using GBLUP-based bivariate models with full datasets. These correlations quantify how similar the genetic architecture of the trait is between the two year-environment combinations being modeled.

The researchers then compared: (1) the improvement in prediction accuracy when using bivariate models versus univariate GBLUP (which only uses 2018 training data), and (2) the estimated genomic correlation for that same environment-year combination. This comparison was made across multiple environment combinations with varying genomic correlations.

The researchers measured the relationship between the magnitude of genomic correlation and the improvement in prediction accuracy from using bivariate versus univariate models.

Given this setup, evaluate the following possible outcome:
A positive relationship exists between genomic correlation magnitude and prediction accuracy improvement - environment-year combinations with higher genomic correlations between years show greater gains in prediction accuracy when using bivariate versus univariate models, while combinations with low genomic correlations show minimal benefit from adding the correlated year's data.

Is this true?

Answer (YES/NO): YES